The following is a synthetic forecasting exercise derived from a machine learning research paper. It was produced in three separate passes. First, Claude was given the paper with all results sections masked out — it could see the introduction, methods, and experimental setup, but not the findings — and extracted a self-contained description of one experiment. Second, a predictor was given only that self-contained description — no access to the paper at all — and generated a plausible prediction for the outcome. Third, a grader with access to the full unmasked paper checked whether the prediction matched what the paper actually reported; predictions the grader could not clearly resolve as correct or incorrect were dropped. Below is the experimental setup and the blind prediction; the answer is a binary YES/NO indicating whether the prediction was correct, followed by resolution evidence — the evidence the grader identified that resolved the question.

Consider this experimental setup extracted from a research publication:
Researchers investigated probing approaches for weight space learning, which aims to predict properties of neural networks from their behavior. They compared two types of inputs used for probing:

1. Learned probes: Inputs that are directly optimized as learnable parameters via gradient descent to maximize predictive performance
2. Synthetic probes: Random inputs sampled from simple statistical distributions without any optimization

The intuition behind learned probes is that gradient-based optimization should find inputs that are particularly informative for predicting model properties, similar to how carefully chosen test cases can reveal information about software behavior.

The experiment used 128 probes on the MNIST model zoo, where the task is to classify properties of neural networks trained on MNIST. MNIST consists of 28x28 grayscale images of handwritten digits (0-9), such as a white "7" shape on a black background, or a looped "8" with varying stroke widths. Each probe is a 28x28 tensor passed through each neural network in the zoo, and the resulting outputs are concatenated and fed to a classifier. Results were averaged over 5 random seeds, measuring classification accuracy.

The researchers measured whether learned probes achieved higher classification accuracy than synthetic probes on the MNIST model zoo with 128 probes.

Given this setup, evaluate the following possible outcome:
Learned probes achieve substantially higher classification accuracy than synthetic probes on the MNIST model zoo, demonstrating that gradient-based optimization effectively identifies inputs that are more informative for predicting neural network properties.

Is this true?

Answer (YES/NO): NO